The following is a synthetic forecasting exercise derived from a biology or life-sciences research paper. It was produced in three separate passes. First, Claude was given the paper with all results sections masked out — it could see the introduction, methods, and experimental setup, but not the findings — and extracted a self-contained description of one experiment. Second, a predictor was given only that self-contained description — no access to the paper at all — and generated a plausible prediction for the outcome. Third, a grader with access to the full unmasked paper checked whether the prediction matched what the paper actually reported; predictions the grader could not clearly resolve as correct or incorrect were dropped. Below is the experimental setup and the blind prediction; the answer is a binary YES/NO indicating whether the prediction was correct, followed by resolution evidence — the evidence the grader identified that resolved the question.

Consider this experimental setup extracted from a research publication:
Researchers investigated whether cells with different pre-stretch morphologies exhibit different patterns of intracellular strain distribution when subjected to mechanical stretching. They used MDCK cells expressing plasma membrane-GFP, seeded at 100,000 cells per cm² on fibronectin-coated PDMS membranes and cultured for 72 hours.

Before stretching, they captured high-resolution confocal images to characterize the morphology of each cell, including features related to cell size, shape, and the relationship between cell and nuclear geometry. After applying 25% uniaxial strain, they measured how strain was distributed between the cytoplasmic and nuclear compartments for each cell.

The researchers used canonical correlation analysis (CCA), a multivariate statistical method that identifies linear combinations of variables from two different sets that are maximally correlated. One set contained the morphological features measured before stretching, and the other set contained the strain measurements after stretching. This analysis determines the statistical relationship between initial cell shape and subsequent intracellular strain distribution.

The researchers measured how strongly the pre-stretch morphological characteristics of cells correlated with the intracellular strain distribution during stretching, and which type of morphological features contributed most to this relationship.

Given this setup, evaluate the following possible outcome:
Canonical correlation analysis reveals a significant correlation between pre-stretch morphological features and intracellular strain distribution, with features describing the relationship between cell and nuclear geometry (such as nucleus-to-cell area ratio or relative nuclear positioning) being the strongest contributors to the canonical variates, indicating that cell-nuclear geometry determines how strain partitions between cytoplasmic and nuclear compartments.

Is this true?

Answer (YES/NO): NO